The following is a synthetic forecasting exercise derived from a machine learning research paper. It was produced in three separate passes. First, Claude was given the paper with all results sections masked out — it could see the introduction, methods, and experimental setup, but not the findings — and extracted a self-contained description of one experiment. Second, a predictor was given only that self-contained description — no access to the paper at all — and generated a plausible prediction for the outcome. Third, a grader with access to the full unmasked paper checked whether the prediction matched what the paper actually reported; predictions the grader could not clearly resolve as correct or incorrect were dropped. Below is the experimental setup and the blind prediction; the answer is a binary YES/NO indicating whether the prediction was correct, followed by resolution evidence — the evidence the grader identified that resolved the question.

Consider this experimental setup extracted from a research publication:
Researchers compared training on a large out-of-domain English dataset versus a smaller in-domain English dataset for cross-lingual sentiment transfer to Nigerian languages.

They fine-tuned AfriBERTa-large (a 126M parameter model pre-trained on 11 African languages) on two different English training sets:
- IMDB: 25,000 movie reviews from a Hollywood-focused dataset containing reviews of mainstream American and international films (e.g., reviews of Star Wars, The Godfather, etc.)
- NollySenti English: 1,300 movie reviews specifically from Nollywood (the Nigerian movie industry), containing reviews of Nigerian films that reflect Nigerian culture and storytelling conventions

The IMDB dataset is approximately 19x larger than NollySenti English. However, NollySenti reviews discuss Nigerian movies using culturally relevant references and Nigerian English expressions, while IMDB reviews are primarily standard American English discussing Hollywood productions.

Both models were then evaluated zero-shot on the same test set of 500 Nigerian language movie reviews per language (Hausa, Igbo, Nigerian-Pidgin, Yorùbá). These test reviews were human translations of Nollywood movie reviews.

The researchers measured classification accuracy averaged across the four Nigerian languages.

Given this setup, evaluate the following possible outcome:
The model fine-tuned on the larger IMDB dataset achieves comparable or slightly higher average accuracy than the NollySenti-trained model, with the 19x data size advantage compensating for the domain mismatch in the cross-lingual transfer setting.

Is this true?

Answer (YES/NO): NO